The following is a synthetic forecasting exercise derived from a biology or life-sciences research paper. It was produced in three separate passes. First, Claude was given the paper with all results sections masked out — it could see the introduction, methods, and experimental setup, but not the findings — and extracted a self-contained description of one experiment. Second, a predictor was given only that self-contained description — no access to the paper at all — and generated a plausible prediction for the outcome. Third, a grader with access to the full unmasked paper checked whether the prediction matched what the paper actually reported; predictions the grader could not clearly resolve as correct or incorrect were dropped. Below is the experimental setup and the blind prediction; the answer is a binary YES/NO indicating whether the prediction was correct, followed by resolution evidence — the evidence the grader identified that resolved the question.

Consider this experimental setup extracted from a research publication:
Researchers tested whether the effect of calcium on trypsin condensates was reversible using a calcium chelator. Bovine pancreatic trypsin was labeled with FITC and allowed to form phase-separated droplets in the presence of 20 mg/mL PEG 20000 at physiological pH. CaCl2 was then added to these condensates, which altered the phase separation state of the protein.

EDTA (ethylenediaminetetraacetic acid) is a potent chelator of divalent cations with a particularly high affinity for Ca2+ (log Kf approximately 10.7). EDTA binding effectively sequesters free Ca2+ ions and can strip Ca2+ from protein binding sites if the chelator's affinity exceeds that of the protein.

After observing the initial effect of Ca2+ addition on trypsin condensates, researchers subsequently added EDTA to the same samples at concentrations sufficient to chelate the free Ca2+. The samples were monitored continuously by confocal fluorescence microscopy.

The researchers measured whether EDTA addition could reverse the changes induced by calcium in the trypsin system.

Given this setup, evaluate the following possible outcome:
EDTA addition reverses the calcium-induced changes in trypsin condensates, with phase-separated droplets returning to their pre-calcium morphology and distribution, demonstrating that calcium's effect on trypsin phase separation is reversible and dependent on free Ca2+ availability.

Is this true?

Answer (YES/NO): YES